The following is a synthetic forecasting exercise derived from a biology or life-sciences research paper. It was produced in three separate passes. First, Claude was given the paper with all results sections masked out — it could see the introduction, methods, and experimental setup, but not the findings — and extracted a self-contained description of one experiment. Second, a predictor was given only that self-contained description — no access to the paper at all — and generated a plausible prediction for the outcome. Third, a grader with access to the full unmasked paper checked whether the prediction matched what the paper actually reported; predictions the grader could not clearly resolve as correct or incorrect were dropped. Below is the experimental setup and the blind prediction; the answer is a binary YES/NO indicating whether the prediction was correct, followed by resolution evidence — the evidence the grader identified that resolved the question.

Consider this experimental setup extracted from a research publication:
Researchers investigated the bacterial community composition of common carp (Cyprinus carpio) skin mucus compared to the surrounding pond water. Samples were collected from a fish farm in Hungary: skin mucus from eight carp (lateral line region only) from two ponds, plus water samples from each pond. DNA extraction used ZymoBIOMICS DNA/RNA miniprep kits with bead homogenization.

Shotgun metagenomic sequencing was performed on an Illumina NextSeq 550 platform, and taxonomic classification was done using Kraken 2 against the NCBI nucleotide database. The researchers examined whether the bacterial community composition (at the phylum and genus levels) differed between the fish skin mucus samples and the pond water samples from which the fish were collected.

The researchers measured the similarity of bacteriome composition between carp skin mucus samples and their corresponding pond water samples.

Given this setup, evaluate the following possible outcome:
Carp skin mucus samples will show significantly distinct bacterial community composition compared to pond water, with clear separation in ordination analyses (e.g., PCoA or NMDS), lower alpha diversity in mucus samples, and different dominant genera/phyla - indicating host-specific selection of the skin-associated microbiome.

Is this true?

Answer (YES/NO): NO